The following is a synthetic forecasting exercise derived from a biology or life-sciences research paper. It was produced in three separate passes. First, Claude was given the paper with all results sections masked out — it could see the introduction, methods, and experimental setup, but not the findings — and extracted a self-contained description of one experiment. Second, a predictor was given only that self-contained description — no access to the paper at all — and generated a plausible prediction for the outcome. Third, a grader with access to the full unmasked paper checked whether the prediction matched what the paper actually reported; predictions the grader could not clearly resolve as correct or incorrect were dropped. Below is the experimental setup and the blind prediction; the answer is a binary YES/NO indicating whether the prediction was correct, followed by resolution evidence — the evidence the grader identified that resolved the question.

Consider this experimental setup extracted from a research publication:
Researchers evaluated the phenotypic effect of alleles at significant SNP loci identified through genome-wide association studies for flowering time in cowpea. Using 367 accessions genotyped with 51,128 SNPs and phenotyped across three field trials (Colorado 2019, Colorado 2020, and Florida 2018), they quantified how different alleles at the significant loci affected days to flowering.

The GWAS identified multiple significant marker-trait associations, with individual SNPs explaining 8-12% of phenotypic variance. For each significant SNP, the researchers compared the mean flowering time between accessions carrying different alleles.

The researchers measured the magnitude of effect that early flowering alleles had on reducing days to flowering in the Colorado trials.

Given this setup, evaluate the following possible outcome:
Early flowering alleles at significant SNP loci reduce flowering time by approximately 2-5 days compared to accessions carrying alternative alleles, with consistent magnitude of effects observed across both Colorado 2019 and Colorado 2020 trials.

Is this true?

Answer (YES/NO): NO